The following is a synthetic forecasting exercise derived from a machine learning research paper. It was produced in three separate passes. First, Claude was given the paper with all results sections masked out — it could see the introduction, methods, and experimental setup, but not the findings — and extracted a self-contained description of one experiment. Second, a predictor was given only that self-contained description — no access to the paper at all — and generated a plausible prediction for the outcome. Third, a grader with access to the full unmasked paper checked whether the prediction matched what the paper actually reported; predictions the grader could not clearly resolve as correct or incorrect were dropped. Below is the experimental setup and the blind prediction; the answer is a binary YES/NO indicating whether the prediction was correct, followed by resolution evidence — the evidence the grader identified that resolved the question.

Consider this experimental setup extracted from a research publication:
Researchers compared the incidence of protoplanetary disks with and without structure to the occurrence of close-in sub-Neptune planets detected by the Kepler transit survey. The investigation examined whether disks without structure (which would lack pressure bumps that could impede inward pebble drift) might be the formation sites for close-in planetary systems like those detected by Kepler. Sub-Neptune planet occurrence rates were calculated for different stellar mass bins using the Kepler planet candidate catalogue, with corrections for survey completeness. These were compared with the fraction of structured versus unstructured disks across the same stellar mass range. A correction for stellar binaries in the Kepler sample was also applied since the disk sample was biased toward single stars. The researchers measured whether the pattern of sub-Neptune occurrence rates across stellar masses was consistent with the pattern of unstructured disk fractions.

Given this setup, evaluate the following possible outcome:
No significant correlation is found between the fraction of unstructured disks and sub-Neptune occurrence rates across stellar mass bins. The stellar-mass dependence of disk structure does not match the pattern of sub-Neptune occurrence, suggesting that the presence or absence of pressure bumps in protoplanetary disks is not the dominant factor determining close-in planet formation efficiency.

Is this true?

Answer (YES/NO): NO